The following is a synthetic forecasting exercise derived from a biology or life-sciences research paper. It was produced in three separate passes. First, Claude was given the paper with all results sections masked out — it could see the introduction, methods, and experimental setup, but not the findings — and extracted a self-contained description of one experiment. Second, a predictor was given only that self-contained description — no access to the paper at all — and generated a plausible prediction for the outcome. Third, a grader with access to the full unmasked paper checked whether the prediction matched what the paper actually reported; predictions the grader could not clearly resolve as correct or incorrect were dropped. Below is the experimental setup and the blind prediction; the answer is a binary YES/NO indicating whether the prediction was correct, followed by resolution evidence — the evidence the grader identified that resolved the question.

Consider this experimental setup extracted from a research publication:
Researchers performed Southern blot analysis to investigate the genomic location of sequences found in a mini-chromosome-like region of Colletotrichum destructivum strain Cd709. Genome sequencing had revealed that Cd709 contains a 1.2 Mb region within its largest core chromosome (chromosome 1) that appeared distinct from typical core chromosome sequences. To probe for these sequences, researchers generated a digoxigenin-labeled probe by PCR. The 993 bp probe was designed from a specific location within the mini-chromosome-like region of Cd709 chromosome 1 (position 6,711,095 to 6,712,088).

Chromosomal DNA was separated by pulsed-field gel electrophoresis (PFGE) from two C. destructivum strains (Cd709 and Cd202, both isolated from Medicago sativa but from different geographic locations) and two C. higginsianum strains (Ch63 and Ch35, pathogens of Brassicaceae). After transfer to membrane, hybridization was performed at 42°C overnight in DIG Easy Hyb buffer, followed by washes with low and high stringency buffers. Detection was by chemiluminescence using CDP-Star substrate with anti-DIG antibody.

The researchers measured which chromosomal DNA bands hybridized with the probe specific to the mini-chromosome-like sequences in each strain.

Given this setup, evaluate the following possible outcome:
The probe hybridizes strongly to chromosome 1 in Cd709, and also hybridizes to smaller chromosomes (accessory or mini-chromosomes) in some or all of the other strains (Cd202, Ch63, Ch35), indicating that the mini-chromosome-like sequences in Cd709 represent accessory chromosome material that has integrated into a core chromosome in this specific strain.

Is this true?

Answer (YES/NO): NO